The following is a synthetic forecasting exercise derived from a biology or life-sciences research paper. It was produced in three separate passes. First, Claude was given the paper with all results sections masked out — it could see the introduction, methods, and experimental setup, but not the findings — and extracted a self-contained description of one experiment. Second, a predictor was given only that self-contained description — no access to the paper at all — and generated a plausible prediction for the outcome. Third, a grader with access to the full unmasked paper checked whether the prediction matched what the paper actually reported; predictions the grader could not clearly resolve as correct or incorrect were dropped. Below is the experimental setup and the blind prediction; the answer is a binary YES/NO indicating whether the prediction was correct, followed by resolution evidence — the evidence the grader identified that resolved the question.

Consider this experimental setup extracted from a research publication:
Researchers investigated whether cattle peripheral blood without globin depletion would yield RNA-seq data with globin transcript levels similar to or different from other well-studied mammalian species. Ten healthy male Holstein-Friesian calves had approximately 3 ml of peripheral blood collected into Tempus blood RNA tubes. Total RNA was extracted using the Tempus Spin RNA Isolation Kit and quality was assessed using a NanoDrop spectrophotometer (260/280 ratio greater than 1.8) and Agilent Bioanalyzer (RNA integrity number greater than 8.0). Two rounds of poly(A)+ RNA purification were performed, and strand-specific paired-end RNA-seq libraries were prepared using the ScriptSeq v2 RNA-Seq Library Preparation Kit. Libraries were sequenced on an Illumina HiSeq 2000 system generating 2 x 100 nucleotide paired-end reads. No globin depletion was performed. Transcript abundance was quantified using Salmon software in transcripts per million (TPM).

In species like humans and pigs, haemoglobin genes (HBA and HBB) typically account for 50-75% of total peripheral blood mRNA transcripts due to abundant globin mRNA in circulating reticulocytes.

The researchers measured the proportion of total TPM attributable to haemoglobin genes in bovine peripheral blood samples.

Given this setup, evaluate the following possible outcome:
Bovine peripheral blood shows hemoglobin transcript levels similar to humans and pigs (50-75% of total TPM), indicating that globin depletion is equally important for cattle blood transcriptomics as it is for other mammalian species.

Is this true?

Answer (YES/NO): NO